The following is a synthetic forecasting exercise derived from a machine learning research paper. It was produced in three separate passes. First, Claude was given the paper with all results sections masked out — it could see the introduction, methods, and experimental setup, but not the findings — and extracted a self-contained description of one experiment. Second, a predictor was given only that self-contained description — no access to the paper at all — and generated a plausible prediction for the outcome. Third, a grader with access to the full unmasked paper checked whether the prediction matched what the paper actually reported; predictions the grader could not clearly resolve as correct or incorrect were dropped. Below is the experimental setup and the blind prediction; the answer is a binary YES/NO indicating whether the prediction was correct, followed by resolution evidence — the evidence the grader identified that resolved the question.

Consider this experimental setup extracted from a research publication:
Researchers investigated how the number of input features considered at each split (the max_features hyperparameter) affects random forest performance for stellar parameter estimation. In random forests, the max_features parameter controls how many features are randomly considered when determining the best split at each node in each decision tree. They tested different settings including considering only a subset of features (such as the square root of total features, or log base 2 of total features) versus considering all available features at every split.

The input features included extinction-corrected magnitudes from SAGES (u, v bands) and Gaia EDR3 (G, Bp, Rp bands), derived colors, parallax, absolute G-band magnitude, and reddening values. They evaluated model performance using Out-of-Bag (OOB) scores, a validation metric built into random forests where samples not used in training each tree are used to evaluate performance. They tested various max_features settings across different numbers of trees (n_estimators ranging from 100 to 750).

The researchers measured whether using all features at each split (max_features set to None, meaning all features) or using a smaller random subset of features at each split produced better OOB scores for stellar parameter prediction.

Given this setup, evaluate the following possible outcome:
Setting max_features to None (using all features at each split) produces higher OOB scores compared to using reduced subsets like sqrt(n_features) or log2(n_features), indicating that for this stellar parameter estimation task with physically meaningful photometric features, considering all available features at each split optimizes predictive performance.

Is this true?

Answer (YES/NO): YES